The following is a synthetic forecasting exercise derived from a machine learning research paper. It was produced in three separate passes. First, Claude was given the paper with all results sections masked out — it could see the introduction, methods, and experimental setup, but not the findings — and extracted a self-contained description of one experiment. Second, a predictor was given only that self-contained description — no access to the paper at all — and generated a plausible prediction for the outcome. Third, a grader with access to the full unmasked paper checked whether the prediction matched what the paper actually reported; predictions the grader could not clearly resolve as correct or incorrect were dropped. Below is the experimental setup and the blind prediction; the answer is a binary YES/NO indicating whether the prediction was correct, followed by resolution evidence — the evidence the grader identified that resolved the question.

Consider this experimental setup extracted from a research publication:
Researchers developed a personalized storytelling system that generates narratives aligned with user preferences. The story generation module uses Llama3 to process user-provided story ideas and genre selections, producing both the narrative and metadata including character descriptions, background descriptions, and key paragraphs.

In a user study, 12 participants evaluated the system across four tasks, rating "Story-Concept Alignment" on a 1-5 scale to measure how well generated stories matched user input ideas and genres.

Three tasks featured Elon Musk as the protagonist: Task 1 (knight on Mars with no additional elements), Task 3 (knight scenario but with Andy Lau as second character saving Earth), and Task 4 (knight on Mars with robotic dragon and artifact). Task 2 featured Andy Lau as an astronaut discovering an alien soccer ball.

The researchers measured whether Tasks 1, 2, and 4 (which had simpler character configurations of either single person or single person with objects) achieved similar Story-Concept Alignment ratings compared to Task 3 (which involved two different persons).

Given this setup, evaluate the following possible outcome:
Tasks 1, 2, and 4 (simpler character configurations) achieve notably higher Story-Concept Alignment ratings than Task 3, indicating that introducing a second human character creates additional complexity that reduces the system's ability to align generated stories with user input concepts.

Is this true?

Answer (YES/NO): YES